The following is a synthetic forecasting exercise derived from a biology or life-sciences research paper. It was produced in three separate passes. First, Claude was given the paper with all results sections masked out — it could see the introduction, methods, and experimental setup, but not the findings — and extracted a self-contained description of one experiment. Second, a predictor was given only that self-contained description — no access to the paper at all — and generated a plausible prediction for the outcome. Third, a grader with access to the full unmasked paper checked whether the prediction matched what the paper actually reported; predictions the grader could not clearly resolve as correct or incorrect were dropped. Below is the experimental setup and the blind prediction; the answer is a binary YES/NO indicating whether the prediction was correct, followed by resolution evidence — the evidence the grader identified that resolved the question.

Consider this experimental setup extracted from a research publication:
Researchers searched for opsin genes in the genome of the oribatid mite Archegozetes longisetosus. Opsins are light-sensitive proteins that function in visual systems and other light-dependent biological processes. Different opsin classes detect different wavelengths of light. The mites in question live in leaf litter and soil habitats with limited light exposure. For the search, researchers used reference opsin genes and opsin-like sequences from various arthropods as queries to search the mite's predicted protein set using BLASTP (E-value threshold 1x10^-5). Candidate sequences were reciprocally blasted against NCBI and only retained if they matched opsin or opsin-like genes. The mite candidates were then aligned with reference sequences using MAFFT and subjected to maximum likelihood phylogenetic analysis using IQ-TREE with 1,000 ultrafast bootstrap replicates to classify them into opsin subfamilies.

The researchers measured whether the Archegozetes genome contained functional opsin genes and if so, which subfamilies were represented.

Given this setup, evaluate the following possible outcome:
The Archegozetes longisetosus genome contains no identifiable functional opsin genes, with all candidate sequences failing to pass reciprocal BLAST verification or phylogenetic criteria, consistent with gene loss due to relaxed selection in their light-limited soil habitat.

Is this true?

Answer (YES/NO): NO